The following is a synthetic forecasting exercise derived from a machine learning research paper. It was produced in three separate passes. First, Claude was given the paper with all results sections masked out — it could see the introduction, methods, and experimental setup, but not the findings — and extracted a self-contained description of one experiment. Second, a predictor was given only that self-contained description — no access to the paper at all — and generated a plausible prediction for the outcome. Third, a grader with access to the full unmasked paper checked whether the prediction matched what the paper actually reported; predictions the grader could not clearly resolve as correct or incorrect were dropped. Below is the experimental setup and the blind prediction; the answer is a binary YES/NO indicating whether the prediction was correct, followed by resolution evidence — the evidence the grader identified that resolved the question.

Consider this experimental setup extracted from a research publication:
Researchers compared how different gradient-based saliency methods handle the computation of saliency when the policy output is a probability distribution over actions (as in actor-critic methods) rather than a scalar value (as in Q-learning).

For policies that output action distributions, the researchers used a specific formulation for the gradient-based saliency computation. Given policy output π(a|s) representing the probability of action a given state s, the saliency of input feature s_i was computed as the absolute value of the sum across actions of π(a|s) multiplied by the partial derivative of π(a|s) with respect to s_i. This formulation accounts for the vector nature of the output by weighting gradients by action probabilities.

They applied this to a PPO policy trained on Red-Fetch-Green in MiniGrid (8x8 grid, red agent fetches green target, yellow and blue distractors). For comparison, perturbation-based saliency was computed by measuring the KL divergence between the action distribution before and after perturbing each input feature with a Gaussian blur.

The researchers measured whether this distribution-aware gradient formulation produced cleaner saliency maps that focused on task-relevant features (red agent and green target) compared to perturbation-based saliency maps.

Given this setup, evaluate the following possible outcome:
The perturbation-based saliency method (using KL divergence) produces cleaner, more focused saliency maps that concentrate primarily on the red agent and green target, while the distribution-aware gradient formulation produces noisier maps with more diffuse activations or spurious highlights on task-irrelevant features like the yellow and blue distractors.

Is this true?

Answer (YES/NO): YES